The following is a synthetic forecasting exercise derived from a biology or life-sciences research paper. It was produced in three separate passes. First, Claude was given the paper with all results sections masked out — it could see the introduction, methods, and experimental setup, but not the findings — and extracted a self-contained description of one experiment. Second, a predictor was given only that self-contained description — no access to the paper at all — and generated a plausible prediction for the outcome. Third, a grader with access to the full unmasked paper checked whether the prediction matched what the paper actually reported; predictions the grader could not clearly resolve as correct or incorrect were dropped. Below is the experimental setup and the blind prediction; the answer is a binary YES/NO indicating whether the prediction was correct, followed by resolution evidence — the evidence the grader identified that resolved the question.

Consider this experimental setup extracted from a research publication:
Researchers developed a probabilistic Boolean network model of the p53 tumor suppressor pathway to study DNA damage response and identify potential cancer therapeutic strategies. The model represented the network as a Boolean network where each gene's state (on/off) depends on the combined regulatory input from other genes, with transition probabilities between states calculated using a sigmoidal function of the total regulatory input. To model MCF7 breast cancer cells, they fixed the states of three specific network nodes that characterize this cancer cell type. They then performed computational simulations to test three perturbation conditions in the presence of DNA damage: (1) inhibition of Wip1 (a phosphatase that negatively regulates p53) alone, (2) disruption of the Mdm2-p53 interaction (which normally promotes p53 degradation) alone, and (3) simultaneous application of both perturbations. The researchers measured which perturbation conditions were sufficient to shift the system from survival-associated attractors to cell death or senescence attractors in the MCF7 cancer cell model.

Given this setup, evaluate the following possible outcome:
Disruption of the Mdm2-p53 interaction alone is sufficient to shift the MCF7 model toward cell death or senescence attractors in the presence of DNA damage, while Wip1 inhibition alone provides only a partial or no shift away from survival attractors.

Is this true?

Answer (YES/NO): NO